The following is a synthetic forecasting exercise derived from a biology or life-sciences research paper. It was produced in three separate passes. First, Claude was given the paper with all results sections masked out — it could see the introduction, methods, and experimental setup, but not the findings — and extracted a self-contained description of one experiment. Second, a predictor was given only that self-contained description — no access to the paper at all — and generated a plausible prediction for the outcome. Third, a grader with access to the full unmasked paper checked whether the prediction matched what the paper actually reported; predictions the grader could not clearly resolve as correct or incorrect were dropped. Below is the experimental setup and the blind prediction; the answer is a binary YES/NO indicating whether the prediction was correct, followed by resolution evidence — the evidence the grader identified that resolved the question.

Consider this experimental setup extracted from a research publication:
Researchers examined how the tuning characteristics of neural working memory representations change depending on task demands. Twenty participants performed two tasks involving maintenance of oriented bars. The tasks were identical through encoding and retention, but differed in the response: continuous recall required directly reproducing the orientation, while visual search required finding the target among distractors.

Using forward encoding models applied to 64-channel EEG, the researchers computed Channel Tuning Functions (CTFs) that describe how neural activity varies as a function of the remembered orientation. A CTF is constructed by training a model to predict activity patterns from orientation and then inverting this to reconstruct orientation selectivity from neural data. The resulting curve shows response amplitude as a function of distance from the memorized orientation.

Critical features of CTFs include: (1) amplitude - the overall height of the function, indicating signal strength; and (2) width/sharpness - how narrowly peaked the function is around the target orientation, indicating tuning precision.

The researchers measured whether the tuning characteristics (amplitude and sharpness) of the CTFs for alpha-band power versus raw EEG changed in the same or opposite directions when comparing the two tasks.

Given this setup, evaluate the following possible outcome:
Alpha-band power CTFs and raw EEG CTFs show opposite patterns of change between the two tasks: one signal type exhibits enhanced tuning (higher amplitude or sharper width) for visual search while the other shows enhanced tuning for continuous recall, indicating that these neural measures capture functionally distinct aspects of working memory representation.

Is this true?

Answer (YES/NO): YES